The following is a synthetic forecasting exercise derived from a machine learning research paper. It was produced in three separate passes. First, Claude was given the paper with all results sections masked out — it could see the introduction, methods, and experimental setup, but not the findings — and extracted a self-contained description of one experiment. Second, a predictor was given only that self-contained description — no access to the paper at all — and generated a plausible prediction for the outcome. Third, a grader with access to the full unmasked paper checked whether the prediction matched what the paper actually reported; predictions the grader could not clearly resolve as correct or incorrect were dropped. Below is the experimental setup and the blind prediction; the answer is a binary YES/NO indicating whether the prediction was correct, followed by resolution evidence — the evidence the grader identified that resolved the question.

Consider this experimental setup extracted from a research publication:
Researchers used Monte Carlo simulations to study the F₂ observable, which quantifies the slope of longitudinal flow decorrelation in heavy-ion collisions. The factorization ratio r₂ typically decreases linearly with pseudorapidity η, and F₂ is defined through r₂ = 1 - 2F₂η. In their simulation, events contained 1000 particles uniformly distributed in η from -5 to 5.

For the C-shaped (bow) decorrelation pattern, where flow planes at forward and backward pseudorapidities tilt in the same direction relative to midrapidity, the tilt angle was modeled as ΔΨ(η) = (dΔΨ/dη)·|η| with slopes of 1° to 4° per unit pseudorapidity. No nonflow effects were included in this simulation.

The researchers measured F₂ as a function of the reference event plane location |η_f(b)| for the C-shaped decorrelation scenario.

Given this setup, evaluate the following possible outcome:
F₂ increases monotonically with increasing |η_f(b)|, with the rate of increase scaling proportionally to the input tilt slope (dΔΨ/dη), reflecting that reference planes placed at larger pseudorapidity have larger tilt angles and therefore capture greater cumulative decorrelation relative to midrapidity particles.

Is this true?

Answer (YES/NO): NO